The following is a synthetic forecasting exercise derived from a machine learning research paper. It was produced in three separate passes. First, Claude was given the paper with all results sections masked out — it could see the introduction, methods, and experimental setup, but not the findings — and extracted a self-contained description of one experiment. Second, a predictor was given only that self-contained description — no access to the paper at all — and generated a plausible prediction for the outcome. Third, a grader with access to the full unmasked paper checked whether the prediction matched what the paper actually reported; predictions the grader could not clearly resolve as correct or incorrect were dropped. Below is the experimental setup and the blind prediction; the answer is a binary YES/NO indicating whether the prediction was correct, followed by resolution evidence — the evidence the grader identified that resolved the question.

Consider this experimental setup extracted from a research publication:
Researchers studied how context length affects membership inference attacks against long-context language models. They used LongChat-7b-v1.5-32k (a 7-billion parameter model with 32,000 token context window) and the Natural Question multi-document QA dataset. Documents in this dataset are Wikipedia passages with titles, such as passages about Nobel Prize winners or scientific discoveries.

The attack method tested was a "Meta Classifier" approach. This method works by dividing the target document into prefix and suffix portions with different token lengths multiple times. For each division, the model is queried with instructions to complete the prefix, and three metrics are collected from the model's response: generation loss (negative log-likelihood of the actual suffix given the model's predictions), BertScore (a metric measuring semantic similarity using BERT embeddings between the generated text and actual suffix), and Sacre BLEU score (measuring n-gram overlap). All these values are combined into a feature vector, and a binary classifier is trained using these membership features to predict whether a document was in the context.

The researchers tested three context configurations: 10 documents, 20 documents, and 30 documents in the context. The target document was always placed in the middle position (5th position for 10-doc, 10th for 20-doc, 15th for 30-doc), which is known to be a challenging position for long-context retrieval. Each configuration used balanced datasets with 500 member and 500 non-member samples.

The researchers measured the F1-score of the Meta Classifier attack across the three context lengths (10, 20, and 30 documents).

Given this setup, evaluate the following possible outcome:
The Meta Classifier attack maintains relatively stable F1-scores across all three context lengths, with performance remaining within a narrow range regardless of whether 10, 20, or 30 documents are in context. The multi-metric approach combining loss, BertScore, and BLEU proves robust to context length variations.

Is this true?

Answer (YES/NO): YES